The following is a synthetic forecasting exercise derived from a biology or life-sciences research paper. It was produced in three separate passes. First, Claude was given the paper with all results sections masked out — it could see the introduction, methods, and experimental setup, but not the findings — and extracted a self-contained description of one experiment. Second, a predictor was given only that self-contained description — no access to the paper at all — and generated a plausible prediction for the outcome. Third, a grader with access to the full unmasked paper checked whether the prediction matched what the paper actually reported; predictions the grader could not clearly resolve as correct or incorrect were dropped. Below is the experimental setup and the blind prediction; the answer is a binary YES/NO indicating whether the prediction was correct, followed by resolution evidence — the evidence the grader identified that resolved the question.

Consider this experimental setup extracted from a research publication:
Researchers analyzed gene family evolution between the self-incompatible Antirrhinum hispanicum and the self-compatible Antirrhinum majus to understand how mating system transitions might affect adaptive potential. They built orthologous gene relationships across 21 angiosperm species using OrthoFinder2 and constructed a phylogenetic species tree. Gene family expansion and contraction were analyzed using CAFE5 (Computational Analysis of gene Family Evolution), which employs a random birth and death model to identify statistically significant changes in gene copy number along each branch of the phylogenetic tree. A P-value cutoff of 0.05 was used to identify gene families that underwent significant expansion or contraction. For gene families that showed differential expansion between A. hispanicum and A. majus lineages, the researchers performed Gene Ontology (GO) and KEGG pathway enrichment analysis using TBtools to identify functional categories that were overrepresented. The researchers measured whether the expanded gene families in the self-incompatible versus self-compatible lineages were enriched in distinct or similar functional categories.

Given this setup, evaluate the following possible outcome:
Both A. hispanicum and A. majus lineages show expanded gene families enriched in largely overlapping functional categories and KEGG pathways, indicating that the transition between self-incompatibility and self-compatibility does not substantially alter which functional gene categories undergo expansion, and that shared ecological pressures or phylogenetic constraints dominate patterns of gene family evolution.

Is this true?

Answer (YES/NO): NO